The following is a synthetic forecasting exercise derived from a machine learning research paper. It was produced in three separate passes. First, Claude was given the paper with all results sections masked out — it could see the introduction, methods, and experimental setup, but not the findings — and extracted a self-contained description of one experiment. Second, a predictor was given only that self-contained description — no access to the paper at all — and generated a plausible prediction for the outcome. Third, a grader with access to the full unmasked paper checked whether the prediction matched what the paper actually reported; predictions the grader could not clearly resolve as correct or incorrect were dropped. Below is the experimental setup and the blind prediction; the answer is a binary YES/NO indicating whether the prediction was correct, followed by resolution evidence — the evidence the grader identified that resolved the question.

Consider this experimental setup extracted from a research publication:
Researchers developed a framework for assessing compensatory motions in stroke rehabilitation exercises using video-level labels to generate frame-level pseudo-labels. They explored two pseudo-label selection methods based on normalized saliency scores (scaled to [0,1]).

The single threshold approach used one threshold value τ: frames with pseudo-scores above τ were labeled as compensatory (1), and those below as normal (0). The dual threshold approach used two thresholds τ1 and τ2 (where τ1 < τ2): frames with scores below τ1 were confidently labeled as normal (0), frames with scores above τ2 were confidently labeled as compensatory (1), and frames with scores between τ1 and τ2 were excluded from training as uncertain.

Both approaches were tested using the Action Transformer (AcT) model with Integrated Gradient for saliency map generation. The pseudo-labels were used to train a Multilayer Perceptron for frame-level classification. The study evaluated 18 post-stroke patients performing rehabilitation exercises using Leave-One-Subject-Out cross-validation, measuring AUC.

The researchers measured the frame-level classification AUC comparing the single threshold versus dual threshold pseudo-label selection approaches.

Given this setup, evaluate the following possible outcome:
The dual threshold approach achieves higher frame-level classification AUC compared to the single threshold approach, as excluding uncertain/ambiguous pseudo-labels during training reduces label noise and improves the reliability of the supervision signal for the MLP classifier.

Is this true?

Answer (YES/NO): NO